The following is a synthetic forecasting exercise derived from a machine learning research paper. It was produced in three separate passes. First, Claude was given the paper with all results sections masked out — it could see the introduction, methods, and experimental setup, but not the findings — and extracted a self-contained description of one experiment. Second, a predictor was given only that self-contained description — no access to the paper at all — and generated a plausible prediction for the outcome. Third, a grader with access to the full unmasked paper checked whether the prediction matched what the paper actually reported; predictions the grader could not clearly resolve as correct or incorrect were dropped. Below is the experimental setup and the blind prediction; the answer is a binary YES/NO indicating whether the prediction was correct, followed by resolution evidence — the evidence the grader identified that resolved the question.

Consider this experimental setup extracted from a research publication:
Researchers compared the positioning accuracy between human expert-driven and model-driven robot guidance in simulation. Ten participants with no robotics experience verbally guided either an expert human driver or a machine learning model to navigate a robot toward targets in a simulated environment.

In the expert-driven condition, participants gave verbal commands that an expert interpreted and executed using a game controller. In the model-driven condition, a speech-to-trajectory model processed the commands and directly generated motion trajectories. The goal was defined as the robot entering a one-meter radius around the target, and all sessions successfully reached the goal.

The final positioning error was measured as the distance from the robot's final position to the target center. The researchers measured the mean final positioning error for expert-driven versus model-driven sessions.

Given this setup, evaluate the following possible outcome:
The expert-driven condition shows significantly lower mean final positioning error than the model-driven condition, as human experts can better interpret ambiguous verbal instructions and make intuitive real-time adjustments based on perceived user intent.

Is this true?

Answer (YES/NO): NO